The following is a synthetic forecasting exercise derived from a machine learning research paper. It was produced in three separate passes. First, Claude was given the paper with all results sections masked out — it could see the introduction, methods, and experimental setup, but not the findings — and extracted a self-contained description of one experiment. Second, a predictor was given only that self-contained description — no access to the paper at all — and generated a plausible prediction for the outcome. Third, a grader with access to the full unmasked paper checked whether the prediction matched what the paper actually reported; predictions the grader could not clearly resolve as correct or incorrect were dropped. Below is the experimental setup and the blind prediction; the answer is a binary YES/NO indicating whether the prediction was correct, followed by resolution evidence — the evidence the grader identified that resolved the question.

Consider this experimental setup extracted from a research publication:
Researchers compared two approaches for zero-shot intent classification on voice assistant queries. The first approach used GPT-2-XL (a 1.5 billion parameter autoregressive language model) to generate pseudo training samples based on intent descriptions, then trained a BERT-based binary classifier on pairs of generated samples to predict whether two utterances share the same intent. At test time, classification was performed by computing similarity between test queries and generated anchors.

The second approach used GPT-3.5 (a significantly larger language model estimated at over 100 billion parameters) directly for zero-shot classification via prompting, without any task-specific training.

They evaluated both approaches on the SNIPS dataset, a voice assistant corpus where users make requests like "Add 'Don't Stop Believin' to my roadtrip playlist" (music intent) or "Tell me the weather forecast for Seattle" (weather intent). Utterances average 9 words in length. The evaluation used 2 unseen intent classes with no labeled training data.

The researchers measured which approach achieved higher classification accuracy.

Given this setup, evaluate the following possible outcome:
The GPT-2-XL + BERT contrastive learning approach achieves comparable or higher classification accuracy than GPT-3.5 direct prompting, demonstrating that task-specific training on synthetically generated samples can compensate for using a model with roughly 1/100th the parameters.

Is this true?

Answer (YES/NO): YES